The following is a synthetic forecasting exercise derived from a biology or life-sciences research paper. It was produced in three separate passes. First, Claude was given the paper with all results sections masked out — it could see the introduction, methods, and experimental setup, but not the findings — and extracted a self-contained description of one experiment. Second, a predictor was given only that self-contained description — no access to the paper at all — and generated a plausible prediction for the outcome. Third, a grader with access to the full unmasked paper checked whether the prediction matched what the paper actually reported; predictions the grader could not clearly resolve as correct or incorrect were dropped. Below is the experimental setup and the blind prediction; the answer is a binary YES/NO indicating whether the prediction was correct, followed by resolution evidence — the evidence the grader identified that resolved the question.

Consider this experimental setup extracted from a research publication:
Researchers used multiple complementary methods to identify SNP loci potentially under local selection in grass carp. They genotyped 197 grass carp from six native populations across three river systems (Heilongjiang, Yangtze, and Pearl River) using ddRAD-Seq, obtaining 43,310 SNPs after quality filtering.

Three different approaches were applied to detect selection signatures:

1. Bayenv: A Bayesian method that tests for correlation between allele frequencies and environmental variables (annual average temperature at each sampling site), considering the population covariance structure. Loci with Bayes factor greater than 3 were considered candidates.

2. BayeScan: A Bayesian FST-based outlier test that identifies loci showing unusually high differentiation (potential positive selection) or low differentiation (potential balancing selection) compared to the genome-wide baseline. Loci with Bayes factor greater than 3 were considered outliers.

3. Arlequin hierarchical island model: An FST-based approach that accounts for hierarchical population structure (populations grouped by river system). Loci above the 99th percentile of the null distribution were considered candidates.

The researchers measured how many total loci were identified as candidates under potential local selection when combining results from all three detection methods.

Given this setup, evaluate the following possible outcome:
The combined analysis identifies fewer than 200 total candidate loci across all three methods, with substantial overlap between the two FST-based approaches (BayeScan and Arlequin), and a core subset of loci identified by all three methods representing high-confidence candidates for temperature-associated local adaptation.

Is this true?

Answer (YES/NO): NO